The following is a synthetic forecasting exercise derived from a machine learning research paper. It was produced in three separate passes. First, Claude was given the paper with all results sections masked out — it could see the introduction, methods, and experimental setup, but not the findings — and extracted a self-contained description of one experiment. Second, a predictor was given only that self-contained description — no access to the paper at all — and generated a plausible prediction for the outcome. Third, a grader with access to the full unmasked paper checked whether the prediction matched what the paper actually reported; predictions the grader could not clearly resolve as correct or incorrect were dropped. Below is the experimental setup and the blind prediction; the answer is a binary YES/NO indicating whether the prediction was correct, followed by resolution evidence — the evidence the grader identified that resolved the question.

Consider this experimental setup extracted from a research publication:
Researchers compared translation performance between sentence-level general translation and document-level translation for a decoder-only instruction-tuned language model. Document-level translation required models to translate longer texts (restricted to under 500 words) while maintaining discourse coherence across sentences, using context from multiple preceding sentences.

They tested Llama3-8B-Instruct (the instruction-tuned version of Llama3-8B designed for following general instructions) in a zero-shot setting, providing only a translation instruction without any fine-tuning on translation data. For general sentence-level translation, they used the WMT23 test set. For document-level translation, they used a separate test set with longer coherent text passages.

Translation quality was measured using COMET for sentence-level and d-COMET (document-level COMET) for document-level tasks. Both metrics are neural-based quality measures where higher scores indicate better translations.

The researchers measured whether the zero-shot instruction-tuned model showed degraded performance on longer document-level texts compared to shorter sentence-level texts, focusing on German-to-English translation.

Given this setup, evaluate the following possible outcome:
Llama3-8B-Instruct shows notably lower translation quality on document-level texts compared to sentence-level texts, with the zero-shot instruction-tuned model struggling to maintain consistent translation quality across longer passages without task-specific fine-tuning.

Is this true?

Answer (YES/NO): NO